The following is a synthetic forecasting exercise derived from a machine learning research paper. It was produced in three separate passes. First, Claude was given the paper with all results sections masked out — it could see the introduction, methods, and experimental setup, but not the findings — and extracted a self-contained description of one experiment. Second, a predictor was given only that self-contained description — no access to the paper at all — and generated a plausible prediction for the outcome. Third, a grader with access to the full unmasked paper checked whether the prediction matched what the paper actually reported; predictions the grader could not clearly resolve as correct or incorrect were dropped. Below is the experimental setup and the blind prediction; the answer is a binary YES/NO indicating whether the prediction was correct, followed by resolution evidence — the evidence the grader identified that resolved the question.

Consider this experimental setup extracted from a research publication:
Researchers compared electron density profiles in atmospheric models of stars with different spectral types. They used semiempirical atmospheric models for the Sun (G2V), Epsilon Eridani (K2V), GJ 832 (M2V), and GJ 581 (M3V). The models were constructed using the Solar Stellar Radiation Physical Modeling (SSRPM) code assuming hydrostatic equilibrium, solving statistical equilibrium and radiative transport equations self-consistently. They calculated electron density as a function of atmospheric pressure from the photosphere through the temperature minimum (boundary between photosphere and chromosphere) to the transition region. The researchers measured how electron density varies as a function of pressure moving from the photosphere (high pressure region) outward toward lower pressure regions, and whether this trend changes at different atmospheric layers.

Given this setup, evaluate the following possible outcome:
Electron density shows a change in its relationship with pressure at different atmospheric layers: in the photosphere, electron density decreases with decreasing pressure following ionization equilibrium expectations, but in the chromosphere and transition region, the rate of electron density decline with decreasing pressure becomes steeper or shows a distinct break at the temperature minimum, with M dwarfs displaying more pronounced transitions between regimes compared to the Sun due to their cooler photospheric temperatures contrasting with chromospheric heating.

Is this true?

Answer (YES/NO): NO